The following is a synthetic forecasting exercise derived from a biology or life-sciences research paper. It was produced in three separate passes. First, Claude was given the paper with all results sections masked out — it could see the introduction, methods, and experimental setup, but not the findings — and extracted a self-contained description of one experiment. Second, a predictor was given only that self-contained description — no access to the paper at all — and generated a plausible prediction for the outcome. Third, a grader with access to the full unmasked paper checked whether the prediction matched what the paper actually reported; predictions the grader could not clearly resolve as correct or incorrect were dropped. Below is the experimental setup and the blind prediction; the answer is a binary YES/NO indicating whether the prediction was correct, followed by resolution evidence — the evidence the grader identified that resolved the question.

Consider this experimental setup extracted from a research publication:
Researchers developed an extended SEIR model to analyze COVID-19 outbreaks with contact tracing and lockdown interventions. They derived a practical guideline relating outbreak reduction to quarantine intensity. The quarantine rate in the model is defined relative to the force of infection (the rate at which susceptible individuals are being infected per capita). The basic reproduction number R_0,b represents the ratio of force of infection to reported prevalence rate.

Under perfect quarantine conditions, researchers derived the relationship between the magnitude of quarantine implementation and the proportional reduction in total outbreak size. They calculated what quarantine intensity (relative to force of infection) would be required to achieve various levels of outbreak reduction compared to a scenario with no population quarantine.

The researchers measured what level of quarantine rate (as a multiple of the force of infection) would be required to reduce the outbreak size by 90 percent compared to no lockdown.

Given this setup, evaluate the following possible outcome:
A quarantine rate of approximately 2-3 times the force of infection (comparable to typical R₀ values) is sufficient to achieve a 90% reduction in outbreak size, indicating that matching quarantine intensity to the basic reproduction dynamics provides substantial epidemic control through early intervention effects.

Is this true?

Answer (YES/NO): NO